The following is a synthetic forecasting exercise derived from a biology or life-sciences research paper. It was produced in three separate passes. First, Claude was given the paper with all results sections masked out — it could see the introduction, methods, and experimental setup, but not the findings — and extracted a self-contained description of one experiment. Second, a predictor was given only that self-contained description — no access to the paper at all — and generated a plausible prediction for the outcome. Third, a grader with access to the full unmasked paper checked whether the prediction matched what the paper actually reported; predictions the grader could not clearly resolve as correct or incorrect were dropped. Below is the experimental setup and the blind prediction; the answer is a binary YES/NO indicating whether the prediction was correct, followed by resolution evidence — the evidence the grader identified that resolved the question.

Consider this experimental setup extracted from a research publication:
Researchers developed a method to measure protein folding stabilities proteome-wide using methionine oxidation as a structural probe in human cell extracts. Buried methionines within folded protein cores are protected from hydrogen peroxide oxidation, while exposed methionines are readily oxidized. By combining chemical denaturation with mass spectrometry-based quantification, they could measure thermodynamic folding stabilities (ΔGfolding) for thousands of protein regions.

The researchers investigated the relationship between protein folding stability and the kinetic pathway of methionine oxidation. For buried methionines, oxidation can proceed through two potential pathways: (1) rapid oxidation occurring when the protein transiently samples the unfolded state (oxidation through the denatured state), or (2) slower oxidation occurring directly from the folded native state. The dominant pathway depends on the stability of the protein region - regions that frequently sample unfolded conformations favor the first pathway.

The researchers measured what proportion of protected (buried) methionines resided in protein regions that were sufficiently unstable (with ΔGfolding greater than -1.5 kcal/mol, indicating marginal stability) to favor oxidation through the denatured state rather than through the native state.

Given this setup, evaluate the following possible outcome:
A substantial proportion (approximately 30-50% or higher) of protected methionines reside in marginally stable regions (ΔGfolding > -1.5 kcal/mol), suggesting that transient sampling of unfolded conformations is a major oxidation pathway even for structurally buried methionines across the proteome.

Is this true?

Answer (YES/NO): NO